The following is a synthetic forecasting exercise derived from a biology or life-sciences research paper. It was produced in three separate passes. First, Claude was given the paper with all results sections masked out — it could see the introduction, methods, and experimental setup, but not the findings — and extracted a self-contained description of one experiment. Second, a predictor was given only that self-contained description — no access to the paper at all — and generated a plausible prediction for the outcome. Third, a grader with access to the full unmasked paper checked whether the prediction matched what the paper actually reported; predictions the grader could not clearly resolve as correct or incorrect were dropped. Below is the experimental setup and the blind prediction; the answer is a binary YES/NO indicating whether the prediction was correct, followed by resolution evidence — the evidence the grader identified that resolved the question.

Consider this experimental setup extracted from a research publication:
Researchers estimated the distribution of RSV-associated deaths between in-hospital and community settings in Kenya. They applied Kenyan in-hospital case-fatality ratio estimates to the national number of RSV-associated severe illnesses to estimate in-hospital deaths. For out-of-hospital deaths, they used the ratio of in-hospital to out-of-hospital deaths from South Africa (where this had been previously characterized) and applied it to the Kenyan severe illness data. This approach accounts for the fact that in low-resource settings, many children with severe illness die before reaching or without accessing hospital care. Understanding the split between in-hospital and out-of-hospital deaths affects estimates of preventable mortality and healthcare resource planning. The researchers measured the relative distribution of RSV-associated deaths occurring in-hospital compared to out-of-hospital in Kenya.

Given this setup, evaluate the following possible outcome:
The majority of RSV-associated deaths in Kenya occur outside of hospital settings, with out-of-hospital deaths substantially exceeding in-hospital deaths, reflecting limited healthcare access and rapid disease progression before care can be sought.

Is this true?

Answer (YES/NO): NO